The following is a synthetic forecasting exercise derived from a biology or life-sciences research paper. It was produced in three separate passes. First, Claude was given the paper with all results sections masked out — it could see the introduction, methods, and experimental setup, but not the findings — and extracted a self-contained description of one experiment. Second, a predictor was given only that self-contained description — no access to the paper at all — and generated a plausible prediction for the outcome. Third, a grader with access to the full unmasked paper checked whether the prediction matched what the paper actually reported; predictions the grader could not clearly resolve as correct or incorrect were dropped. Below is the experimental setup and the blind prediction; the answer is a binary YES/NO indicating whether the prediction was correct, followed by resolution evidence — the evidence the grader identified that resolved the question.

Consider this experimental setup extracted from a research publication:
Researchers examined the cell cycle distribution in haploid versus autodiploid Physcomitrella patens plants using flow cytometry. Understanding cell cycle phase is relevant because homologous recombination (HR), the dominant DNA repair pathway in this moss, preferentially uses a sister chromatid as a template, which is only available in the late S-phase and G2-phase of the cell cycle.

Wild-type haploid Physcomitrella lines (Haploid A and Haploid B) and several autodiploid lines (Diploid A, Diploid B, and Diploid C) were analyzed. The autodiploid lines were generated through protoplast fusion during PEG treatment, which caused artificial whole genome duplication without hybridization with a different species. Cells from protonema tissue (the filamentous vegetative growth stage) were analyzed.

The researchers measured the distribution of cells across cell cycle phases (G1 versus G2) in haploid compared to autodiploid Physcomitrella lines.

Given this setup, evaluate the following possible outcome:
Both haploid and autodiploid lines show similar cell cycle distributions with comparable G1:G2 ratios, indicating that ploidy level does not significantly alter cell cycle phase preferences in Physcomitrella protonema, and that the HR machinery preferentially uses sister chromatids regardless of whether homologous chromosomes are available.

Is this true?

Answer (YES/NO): YES